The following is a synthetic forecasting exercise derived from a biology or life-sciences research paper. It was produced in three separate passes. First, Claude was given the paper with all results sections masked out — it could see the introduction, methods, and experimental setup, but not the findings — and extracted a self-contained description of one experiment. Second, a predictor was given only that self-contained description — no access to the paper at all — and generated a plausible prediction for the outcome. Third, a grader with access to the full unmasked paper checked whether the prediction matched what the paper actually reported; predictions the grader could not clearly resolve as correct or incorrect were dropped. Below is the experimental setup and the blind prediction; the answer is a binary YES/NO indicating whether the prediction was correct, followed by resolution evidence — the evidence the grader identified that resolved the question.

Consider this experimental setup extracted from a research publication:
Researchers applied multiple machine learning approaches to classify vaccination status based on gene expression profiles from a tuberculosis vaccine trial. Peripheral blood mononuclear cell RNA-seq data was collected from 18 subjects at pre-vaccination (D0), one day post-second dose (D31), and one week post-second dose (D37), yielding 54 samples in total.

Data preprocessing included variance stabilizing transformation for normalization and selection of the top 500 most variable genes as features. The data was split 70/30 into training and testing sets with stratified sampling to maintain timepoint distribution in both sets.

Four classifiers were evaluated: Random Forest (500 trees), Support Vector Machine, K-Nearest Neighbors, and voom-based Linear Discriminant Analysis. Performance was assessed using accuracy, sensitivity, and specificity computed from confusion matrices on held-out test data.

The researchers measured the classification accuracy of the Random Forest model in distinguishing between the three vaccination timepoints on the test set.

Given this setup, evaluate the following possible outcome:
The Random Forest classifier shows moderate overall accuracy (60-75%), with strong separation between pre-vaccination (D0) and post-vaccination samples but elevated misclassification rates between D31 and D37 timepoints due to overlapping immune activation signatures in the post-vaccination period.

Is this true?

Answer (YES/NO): NO